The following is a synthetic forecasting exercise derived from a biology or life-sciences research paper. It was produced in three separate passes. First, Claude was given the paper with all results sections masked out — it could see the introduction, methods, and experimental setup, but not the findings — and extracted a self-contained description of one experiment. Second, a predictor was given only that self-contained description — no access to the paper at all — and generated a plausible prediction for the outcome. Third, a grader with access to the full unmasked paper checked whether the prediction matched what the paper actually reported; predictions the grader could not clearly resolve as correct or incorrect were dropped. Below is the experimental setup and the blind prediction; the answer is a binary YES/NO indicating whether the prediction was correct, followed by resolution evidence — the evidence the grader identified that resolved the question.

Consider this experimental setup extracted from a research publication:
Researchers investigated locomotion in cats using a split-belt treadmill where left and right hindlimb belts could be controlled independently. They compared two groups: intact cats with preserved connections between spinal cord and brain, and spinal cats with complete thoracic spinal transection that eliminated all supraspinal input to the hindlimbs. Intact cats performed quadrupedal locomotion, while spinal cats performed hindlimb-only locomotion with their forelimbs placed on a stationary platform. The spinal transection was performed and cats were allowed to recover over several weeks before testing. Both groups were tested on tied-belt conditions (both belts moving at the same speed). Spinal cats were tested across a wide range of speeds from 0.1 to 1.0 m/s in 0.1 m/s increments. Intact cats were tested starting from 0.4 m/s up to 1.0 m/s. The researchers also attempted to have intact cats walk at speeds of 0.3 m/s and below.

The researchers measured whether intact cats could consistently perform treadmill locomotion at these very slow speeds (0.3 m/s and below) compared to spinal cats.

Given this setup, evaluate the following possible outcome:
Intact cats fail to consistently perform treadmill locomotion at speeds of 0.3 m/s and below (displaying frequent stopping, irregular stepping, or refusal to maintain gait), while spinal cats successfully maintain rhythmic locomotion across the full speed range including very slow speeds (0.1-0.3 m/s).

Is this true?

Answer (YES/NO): YES